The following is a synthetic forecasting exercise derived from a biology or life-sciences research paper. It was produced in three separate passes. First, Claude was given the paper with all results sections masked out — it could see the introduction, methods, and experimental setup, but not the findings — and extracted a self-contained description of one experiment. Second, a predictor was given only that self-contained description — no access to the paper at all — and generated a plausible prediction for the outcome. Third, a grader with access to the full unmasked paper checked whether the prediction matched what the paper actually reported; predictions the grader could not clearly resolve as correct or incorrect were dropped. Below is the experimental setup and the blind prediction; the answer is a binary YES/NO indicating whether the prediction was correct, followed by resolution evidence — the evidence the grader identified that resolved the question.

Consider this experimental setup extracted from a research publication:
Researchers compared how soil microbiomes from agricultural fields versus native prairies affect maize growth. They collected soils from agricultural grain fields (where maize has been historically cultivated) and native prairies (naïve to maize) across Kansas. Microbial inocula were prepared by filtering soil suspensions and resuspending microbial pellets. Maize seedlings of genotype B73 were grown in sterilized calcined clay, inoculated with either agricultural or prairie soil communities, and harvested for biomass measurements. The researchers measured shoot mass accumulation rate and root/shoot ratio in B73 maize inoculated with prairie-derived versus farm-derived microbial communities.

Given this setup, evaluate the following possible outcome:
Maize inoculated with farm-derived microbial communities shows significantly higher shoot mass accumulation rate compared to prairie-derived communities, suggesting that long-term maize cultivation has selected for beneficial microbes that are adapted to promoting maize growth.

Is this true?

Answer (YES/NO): NO